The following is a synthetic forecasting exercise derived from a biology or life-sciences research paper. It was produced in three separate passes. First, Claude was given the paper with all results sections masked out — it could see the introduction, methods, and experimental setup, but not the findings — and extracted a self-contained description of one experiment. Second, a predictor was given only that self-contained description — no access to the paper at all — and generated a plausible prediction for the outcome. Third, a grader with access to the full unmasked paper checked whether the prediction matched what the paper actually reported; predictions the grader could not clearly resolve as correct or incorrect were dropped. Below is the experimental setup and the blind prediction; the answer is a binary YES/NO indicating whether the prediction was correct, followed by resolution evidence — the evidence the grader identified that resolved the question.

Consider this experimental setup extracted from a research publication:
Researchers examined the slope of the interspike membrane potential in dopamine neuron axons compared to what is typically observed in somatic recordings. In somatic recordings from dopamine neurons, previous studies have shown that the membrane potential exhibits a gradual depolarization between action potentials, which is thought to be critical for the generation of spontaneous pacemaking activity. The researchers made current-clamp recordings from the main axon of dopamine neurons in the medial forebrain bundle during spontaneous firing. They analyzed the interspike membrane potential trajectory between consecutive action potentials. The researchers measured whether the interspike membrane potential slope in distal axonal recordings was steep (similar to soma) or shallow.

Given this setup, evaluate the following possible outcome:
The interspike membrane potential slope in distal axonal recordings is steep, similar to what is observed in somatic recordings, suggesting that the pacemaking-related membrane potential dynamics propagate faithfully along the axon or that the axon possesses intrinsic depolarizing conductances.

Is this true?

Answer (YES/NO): NO